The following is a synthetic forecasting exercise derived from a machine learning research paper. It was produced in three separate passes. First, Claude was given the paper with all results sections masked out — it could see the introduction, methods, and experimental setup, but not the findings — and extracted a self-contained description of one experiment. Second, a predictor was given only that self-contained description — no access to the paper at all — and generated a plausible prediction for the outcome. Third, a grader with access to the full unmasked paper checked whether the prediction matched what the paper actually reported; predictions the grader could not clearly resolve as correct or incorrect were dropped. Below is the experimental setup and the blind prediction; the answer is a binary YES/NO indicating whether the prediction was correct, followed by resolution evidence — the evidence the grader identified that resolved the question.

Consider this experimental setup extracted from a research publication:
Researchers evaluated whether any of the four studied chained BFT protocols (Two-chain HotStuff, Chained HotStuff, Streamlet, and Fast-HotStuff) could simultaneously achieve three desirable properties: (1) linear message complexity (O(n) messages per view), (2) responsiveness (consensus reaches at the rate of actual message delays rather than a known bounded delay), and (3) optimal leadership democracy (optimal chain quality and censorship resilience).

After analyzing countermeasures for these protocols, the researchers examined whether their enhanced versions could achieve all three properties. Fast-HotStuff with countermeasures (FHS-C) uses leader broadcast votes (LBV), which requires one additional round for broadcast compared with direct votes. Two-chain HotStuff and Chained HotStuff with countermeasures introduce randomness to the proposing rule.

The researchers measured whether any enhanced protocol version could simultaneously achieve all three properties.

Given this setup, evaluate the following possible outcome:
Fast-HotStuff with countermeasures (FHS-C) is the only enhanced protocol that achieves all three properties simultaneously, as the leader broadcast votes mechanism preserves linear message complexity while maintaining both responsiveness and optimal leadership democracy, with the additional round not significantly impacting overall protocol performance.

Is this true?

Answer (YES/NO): NO